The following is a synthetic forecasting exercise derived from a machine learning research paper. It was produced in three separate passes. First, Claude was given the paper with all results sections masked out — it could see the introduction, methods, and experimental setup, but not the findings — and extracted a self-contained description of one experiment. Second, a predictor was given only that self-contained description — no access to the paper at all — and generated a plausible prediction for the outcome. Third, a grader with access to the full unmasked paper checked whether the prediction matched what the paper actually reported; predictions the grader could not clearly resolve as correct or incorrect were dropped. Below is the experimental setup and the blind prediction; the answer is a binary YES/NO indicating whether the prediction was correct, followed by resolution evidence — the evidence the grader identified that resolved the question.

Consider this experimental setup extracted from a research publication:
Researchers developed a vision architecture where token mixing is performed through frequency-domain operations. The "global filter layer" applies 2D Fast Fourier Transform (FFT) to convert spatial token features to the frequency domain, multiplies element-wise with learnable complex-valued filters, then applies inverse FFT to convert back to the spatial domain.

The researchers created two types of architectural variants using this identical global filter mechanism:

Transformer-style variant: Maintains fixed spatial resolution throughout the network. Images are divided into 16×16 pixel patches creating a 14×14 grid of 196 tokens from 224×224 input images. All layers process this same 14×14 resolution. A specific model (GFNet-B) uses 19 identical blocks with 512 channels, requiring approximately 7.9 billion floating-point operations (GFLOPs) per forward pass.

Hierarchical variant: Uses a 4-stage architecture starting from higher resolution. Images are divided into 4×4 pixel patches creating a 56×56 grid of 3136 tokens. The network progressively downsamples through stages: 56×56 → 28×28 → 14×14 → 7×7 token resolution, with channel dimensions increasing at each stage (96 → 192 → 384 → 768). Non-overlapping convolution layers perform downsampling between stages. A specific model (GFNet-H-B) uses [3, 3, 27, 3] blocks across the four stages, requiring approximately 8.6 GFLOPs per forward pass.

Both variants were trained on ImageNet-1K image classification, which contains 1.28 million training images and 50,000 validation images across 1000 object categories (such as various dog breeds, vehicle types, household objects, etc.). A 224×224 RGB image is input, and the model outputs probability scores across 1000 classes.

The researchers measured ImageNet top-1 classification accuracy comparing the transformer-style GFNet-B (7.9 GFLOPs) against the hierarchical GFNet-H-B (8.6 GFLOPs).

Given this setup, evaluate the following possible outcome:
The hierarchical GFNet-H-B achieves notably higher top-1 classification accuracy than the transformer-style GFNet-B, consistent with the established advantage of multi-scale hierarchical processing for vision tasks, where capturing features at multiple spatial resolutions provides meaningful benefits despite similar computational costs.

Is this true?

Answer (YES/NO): YES